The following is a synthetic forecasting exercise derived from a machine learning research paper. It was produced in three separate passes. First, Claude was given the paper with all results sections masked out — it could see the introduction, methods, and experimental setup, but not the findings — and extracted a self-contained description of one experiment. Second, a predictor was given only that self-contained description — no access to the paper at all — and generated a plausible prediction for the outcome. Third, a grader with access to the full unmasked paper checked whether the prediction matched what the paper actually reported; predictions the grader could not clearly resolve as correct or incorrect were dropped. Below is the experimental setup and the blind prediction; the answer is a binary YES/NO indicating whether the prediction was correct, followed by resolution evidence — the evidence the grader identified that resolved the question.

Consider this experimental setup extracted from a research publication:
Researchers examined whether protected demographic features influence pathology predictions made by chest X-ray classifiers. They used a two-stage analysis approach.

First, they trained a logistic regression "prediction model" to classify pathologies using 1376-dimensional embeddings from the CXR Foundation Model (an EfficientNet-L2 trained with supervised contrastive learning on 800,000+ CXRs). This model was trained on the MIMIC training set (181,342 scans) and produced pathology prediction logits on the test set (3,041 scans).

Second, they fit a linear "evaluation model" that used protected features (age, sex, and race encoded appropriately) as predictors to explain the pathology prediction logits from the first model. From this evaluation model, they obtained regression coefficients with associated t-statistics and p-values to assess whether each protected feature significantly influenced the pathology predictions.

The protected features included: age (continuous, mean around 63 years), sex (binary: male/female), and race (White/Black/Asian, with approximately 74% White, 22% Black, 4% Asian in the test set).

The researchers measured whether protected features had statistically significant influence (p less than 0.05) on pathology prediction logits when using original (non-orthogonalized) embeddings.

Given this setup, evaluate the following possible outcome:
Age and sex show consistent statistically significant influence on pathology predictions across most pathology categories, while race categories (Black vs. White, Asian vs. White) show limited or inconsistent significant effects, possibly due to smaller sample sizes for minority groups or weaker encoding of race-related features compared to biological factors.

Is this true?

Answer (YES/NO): NO